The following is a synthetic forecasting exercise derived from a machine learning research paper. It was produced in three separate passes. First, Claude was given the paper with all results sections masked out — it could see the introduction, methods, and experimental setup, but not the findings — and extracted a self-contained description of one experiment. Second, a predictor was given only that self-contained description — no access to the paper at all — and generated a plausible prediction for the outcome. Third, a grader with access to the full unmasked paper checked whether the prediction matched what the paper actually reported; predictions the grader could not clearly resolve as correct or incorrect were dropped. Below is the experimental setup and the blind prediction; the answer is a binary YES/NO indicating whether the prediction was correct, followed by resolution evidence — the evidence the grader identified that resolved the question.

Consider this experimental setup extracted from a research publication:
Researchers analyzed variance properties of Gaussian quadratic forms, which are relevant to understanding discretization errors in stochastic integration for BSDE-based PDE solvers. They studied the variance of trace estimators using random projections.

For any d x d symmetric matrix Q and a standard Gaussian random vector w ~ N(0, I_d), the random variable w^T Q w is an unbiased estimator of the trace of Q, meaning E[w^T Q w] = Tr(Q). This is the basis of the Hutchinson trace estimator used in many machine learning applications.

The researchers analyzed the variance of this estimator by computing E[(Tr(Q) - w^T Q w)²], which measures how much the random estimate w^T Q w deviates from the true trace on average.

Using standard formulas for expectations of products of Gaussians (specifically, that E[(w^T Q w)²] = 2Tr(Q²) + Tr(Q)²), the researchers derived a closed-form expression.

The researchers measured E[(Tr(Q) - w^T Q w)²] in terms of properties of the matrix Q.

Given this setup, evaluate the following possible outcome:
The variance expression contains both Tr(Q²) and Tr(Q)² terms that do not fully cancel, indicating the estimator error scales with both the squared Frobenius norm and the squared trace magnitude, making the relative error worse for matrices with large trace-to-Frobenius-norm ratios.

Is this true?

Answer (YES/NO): NO